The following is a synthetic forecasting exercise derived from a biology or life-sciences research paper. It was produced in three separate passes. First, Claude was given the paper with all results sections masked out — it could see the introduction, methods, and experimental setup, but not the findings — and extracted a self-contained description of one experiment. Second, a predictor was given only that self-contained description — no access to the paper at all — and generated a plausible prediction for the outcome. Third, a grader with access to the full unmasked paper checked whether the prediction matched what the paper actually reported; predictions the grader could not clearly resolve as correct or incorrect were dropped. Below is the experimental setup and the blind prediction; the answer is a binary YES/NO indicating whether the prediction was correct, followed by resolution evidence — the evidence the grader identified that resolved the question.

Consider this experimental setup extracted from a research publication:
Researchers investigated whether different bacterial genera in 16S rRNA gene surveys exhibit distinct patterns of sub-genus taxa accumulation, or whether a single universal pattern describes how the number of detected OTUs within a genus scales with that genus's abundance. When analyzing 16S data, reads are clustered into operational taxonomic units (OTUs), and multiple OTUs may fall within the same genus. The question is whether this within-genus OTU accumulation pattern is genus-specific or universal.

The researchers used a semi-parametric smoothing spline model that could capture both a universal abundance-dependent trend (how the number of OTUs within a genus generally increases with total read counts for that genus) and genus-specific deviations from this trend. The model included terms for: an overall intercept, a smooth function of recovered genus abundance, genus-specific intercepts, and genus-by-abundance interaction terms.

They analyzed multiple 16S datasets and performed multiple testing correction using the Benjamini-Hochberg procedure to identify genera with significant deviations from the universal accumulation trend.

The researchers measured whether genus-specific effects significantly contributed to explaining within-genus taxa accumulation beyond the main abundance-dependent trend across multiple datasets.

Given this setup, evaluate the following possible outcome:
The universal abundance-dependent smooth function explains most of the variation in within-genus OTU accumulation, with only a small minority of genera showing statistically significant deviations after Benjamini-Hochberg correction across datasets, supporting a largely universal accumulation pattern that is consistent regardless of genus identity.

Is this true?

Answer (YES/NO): YES